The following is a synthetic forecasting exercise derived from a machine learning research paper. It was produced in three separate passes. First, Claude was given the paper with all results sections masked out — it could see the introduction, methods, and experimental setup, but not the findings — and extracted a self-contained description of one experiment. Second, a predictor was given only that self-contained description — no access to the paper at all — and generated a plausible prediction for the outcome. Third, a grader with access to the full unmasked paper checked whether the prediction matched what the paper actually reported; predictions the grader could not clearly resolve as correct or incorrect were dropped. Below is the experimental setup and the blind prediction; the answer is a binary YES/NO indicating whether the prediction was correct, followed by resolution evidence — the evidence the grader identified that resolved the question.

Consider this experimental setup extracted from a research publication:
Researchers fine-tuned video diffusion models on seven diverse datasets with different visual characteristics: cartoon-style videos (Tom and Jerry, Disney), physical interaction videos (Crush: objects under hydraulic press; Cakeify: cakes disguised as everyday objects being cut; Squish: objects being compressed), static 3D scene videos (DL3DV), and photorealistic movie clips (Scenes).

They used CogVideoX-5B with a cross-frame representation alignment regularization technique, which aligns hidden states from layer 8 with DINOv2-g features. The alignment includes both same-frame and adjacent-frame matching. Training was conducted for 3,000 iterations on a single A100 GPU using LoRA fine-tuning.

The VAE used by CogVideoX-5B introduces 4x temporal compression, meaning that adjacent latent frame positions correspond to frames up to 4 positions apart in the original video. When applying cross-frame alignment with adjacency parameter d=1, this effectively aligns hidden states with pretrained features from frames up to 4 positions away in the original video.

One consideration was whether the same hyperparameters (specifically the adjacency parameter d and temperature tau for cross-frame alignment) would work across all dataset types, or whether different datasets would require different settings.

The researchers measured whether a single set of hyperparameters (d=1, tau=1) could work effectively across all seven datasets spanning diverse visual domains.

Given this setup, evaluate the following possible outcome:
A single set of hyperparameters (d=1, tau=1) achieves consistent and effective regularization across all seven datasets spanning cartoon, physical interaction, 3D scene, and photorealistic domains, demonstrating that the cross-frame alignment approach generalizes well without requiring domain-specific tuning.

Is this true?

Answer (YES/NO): YES